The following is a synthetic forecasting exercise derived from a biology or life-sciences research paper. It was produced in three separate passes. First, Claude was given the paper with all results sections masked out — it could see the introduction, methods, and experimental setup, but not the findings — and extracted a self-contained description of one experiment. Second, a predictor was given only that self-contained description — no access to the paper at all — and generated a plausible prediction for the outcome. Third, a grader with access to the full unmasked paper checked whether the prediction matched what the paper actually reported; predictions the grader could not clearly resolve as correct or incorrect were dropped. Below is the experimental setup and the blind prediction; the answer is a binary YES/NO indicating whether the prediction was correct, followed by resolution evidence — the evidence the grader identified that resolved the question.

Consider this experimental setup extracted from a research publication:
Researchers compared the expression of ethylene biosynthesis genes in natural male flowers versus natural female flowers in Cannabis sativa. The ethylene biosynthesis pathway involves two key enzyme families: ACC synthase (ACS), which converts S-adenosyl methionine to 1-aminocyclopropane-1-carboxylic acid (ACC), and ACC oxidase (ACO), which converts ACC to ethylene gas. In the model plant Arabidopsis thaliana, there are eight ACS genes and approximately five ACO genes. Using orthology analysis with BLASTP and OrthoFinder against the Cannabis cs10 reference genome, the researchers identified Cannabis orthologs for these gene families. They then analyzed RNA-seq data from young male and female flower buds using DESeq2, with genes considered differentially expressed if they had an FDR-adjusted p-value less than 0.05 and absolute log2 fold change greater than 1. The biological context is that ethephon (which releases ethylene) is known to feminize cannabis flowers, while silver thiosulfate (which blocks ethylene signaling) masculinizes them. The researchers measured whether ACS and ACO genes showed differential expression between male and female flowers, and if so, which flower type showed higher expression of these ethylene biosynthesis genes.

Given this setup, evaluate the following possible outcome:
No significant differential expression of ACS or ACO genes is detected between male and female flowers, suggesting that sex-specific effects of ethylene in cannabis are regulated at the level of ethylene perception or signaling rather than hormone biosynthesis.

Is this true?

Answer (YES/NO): NO